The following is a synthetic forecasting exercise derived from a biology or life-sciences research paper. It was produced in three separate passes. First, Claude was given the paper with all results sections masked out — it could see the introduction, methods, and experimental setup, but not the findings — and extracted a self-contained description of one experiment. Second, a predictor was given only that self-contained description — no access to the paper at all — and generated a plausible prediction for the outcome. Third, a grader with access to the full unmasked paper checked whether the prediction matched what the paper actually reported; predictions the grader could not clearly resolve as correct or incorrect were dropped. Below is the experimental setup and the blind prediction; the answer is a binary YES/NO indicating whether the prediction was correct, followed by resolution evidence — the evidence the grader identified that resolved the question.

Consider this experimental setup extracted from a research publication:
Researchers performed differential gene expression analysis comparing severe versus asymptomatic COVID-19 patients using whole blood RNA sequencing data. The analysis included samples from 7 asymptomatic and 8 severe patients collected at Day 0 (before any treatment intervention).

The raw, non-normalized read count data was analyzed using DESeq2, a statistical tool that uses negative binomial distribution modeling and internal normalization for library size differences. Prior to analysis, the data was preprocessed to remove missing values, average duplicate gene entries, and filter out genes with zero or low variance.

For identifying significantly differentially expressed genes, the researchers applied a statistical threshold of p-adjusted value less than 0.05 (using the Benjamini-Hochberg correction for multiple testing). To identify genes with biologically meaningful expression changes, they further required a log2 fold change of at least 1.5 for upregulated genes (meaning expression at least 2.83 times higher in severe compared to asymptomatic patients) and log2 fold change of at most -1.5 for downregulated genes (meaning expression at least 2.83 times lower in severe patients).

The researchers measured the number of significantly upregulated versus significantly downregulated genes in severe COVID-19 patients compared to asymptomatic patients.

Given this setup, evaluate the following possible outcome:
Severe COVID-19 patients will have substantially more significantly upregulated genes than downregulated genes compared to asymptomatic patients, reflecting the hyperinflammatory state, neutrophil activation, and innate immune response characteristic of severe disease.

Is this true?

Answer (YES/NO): YES